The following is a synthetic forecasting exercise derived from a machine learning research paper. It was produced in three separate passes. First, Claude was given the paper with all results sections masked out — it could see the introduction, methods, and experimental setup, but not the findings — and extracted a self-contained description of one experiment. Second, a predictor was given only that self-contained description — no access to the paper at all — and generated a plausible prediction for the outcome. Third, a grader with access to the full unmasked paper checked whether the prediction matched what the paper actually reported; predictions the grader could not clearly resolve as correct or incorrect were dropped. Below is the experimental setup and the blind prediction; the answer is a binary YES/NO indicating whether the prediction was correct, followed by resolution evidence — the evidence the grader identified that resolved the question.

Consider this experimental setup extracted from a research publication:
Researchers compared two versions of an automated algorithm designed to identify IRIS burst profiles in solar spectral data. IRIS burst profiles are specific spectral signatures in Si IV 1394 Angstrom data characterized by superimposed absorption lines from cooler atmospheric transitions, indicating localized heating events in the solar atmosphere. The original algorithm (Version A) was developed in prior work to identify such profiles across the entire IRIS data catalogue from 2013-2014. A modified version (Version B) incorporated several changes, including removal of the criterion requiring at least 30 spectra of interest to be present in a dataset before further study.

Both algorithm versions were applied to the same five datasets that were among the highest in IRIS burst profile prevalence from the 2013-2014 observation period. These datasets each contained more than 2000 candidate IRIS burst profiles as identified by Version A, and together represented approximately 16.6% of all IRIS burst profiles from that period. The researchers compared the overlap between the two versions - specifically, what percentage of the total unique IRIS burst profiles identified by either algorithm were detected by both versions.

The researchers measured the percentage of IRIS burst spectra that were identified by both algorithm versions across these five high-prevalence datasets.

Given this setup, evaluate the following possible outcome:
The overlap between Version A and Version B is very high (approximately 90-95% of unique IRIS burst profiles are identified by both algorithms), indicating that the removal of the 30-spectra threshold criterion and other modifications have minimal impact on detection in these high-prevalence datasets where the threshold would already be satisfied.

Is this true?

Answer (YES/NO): NO